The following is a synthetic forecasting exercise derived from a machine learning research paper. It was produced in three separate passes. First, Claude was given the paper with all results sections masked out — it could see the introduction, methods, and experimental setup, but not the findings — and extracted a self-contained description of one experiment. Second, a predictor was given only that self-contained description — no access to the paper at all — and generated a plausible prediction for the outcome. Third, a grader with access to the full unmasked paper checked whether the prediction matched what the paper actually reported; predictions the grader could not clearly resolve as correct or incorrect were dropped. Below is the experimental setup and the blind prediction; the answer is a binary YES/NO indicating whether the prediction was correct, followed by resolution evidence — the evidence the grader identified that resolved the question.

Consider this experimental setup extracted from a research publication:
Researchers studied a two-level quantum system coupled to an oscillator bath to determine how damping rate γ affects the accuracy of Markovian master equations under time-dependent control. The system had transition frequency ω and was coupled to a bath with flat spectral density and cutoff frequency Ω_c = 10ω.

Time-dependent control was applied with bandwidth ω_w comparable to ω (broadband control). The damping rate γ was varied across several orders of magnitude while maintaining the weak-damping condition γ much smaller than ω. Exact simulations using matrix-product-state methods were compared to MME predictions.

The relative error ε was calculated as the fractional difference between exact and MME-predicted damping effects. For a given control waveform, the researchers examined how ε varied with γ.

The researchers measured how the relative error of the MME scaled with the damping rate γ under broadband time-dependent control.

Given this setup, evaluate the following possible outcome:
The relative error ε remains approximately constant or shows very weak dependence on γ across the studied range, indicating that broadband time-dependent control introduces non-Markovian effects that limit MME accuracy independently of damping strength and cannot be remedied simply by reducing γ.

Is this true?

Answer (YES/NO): NO